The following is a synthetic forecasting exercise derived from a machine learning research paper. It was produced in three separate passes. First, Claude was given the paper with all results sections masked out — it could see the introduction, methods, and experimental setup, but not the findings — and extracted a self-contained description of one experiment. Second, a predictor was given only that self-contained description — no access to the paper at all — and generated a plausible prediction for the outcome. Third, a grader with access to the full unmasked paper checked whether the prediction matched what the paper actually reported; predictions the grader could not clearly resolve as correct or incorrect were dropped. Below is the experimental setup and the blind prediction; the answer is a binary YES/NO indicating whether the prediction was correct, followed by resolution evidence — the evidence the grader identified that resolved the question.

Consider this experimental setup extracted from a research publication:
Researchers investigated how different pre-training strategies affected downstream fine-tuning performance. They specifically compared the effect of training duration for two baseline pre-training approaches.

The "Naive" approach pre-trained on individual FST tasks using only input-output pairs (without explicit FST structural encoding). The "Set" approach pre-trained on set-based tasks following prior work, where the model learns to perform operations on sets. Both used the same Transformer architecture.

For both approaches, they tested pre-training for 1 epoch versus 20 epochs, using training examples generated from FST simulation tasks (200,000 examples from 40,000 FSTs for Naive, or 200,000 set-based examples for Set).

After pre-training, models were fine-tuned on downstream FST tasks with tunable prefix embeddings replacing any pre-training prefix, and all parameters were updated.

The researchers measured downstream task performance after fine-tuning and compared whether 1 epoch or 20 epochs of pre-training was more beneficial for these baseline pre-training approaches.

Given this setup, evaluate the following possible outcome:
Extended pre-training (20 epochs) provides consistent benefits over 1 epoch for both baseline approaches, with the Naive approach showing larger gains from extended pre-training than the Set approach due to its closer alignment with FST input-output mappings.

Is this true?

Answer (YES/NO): NO